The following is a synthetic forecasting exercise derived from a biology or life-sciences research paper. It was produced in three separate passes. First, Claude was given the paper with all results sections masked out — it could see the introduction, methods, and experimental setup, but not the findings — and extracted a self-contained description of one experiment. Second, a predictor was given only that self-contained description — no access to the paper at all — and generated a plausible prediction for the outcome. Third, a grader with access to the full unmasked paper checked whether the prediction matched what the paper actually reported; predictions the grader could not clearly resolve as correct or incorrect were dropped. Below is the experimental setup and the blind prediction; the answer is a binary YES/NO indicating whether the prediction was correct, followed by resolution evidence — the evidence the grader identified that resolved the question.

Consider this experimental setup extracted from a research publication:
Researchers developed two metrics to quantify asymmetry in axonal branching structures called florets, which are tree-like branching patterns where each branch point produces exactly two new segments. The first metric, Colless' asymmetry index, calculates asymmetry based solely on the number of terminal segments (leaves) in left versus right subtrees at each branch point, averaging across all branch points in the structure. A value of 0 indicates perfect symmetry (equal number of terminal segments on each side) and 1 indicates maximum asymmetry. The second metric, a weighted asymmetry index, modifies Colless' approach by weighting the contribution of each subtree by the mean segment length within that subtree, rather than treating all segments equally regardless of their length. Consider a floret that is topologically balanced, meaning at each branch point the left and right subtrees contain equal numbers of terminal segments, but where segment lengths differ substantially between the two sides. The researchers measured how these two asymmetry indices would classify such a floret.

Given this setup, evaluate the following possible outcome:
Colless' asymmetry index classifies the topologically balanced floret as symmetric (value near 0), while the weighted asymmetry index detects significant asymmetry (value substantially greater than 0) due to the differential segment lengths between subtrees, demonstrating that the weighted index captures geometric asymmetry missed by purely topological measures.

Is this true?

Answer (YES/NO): YES